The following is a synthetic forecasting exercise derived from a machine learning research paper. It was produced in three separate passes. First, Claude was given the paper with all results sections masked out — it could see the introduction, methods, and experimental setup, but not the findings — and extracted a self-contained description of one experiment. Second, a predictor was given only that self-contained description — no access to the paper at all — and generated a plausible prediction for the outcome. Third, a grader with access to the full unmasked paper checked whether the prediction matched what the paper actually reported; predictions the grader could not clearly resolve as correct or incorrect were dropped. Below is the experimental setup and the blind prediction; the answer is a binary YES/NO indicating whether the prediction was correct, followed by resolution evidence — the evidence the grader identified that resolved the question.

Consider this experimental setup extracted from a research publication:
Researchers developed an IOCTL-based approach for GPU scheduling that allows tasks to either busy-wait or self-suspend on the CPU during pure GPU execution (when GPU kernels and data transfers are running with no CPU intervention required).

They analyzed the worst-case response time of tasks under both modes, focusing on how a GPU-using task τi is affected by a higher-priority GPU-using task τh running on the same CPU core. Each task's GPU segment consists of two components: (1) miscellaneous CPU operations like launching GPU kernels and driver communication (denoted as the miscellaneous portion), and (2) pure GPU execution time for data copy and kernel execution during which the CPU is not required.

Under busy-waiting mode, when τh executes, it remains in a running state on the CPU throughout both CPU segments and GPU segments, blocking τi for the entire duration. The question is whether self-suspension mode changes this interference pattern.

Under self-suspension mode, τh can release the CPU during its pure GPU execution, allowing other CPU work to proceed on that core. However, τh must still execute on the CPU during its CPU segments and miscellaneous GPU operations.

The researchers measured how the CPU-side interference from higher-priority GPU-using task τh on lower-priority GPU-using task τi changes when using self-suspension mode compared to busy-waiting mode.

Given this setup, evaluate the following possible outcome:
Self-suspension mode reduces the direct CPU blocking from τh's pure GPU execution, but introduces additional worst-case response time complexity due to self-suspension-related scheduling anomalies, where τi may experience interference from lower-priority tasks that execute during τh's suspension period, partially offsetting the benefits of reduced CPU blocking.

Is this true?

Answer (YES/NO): NO